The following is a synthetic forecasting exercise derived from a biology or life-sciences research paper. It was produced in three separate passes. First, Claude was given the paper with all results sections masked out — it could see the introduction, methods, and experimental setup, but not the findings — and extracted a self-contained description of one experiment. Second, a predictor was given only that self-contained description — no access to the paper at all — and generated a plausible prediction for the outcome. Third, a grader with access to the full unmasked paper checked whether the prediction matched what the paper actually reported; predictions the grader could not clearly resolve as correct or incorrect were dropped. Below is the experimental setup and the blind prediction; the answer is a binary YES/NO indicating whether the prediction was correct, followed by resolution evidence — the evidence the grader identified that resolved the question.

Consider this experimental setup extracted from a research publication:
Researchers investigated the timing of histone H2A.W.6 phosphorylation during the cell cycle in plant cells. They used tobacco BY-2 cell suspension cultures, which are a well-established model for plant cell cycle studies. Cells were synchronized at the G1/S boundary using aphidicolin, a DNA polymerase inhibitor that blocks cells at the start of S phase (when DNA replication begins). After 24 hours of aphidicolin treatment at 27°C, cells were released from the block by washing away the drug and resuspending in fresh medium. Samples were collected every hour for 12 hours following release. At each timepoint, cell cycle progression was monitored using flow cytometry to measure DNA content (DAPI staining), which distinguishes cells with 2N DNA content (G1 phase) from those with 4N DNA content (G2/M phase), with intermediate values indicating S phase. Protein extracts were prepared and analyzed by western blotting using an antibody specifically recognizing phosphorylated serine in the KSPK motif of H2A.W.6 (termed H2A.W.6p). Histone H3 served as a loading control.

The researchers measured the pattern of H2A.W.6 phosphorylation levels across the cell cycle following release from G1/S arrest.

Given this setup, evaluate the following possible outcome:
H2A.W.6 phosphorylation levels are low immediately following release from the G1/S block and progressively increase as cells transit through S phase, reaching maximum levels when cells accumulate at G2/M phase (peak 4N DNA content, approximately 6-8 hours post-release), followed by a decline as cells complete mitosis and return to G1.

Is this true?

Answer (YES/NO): NO